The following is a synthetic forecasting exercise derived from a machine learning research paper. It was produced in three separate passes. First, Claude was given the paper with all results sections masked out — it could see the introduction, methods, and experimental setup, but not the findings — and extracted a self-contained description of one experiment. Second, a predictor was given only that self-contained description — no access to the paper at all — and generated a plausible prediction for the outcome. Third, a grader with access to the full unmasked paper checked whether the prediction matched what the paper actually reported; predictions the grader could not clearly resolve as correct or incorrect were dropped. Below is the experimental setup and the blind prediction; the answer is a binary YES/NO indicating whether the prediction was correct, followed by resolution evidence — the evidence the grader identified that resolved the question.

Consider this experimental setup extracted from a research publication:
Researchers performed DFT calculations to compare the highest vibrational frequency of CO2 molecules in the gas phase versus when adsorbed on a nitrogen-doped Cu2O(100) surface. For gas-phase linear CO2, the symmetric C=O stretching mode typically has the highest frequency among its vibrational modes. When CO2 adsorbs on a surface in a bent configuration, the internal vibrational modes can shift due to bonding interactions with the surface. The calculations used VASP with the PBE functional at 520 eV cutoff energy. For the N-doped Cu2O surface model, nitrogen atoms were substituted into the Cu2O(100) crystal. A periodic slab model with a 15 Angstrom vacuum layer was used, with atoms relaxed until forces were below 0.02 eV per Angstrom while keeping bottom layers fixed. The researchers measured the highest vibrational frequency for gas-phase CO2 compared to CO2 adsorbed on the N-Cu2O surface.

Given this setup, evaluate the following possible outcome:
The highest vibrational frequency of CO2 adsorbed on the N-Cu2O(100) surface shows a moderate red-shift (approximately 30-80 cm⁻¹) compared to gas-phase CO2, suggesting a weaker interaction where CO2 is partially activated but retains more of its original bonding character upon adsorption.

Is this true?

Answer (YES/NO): NO